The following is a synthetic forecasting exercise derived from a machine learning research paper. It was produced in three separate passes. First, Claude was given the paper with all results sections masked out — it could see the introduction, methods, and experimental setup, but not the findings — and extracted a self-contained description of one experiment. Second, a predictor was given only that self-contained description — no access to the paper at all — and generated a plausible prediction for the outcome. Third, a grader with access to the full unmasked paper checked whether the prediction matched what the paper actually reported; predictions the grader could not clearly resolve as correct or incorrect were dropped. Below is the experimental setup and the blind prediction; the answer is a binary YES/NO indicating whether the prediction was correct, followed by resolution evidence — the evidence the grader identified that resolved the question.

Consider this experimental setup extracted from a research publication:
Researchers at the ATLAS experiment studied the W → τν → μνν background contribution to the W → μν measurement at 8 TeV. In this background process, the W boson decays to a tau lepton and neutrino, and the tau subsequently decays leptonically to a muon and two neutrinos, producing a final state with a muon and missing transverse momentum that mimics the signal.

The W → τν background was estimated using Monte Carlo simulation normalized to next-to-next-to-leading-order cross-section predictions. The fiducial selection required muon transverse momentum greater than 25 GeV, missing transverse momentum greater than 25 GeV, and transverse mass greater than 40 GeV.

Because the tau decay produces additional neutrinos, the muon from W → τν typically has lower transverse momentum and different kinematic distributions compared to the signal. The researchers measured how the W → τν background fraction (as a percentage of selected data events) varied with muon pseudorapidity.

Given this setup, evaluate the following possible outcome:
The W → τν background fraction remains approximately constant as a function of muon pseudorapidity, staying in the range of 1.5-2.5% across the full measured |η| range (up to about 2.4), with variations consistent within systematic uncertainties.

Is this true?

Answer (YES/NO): YES